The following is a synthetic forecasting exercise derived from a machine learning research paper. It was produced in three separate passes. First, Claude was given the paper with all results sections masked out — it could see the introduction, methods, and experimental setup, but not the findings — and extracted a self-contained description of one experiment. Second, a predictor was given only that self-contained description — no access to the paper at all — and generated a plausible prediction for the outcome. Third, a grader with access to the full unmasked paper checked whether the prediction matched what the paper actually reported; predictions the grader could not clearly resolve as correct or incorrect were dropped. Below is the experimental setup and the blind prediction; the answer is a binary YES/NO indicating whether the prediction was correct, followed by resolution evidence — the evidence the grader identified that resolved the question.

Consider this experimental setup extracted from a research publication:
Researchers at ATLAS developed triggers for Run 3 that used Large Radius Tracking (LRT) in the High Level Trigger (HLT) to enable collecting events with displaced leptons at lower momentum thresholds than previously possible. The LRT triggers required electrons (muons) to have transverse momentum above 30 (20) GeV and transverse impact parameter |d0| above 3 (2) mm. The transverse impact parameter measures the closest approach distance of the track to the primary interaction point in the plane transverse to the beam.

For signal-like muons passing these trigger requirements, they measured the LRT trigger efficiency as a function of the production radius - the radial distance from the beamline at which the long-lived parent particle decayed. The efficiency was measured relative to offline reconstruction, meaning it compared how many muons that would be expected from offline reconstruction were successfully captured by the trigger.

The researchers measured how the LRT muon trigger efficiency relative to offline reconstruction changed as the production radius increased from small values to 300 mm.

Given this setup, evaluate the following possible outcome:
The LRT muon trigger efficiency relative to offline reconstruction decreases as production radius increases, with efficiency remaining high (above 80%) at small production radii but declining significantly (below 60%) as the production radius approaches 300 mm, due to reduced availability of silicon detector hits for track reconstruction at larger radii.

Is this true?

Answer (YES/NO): NO